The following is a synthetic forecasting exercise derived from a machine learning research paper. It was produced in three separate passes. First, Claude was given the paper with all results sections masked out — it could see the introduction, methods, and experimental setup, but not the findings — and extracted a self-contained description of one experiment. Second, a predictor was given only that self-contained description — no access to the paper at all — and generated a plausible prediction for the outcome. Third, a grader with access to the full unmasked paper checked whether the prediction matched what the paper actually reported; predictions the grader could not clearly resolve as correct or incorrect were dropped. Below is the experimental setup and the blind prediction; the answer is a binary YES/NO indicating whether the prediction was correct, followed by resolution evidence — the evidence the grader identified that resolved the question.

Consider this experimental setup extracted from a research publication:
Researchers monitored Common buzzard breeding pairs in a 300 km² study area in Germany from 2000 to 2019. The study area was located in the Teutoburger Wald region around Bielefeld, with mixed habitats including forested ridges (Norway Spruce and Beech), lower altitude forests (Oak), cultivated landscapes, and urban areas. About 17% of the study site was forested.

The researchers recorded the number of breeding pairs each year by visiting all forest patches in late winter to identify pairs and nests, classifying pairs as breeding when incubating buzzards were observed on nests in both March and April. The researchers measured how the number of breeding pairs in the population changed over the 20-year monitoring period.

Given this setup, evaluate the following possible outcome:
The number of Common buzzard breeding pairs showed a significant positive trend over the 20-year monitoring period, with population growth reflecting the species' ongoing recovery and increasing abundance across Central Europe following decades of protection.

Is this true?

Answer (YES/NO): YES